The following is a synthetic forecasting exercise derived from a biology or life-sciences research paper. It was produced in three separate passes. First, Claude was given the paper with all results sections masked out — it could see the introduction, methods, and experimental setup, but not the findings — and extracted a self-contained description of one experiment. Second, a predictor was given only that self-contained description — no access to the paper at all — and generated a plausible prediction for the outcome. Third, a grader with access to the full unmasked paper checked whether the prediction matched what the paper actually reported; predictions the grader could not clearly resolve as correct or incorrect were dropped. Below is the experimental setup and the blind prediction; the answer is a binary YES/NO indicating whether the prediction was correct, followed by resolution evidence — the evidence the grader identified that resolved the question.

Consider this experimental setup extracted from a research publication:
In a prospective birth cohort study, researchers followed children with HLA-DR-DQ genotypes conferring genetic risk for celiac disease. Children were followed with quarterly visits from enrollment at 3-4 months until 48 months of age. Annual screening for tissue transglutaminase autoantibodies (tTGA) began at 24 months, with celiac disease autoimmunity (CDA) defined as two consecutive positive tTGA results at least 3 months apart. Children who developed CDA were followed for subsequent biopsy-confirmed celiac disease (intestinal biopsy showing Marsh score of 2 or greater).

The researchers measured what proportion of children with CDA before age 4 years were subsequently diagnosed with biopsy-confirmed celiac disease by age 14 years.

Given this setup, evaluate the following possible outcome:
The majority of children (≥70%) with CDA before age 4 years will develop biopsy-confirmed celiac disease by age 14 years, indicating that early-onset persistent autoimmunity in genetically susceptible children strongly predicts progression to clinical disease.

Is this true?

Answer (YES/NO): NO